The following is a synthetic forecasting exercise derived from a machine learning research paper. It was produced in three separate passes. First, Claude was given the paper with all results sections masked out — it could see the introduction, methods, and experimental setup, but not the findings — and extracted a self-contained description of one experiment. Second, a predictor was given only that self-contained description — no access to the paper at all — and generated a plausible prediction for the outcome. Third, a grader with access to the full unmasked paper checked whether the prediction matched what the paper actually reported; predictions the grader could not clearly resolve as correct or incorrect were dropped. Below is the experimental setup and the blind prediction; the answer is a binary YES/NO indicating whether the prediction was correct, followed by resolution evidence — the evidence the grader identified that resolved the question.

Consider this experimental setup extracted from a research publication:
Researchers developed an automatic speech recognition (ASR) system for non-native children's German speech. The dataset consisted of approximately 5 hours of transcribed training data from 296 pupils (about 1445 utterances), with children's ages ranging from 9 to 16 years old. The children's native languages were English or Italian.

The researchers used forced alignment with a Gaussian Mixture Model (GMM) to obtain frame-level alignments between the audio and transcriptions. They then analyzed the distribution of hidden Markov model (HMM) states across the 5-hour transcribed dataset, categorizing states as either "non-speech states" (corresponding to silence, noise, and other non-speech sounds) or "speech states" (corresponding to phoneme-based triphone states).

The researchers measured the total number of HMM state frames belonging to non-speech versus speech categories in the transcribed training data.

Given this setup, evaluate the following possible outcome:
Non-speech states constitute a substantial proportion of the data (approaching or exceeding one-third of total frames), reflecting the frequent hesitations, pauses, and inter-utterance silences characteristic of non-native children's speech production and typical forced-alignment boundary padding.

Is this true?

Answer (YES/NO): NO